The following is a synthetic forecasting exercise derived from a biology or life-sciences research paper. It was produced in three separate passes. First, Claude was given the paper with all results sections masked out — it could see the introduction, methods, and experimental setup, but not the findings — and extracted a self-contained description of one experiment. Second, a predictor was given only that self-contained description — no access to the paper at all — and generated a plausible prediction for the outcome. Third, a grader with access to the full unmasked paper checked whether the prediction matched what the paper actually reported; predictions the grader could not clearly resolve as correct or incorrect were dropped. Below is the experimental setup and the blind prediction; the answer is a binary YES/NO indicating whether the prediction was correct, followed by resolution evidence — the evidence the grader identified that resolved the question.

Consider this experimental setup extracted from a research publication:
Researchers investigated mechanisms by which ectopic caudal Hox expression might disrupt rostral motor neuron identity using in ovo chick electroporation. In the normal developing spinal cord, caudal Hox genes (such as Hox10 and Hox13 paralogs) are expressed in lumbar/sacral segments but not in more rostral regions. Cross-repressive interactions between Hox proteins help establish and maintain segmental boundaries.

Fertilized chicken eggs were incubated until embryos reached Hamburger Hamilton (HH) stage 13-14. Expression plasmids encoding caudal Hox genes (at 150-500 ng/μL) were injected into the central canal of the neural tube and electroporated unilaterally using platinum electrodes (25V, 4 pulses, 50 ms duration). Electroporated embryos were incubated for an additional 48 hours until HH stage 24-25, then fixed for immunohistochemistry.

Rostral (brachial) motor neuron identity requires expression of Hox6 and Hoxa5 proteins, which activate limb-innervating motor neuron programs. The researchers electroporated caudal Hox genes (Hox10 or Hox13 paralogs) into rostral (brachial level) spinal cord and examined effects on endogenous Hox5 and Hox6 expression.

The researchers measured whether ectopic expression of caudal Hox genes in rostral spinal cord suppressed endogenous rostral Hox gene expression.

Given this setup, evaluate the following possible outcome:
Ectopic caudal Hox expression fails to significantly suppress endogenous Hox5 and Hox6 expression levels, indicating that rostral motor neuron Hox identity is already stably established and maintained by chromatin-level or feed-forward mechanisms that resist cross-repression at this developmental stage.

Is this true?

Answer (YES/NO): NO